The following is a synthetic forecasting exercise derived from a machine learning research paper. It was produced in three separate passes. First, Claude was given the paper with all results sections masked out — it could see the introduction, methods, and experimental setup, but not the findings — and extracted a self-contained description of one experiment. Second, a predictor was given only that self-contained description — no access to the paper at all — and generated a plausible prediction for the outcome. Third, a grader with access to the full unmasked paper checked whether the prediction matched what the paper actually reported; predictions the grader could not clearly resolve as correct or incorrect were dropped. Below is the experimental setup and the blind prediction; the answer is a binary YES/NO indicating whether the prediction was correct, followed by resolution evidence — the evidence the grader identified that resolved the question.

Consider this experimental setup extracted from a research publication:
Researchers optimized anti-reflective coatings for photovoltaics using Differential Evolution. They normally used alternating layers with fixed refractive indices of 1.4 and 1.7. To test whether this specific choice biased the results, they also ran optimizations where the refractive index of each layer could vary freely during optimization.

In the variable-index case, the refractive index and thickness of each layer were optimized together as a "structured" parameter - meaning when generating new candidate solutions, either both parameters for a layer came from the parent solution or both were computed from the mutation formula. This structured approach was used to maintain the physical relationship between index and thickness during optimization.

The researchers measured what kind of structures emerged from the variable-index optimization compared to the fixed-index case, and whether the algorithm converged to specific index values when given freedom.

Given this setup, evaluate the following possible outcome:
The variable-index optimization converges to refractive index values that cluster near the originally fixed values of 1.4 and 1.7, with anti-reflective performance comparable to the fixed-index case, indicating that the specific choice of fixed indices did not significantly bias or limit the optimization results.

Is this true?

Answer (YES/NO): YES